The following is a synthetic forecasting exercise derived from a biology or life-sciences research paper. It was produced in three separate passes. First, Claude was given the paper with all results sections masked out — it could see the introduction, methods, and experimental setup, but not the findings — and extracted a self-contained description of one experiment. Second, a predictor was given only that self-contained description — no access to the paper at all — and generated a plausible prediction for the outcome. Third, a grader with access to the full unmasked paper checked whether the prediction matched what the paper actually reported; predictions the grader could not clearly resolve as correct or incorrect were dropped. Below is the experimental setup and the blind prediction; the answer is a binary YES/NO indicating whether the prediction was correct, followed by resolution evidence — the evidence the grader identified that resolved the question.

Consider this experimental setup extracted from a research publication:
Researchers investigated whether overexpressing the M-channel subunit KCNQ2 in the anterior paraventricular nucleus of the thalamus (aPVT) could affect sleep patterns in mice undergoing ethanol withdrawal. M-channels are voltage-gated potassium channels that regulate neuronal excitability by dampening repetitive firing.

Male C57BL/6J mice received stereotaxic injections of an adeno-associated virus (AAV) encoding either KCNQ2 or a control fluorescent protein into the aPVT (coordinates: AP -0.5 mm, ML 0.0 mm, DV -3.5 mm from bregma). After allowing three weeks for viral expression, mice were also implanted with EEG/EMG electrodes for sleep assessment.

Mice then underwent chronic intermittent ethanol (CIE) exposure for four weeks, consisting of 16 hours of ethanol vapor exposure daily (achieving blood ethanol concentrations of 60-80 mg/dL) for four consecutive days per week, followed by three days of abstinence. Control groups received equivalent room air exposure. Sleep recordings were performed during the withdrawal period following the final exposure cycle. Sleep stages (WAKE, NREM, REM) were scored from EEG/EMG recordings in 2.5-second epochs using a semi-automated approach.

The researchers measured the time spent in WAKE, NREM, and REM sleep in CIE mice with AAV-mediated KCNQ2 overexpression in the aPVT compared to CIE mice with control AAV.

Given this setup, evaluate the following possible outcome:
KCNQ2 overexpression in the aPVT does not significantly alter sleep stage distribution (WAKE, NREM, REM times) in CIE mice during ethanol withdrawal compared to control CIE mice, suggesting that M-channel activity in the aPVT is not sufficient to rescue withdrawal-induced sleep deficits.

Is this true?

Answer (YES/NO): NO